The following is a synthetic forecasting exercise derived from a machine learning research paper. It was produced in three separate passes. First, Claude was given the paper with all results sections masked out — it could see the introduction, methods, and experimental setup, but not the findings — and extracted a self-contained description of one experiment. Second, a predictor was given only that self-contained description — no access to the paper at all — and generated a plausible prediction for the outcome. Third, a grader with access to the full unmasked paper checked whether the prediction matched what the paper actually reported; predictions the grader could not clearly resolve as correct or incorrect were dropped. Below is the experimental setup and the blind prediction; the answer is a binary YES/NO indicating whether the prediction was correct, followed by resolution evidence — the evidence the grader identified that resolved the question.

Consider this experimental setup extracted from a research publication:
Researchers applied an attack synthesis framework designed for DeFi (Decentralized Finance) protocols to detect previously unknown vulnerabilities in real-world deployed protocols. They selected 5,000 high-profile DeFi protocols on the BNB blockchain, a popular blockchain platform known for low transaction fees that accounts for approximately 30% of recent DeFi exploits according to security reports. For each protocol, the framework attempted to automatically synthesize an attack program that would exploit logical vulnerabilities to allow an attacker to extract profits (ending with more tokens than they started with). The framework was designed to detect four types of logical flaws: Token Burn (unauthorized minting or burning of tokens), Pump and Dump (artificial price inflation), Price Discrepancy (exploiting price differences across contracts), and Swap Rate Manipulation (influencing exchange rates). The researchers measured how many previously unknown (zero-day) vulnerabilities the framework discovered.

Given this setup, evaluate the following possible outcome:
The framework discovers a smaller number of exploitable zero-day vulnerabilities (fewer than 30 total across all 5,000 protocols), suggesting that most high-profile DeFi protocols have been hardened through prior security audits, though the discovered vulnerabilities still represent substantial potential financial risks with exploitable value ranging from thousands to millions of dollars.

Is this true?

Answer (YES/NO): NO